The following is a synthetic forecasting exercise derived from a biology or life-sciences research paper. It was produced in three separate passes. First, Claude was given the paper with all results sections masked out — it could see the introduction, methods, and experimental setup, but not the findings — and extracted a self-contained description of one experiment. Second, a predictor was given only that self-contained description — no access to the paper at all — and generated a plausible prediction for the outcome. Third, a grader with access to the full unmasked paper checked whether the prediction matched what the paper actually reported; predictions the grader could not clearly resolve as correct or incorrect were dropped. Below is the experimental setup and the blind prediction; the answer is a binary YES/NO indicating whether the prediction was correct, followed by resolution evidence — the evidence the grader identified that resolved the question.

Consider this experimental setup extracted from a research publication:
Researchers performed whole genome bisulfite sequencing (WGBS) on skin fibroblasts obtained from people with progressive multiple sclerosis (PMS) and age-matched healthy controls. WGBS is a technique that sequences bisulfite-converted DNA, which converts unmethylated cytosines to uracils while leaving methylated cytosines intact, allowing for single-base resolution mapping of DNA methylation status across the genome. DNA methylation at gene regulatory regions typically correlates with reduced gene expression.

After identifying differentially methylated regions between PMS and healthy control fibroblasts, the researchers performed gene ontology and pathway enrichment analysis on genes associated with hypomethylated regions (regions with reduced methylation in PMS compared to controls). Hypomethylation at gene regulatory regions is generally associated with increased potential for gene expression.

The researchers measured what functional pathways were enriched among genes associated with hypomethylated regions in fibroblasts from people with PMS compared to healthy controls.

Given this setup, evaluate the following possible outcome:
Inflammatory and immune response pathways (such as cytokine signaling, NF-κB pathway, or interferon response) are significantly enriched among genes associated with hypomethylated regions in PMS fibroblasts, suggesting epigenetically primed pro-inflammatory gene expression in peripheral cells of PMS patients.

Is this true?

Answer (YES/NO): YES